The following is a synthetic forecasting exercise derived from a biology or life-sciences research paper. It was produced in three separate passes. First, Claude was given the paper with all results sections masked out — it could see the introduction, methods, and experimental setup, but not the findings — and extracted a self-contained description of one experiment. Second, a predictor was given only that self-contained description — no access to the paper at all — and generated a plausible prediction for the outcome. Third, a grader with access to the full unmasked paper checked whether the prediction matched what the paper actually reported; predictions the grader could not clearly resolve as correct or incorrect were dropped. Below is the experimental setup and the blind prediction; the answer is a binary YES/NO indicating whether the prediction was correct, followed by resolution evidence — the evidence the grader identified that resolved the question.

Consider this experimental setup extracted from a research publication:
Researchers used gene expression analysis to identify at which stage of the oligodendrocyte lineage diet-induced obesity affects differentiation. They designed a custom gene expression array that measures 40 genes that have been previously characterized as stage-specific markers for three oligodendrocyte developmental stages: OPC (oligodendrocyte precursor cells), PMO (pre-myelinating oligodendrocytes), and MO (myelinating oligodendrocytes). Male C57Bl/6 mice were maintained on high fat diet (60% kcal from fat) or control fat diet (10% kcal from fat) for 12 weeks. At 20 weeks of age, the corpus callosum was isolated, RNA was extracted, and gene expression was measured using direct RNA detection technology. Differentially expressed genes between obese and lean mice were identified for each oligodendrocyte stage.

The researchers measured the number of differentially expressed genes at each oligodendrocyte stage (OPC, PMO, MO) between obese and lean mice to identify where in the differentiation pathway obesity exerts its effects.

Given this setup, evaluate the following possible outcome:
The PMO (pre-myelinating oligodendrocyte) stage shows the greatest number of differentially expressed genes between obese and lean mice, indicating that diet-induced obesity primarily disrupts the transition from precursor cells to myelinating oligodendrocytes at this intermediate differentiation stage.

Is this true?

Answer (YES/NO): NO